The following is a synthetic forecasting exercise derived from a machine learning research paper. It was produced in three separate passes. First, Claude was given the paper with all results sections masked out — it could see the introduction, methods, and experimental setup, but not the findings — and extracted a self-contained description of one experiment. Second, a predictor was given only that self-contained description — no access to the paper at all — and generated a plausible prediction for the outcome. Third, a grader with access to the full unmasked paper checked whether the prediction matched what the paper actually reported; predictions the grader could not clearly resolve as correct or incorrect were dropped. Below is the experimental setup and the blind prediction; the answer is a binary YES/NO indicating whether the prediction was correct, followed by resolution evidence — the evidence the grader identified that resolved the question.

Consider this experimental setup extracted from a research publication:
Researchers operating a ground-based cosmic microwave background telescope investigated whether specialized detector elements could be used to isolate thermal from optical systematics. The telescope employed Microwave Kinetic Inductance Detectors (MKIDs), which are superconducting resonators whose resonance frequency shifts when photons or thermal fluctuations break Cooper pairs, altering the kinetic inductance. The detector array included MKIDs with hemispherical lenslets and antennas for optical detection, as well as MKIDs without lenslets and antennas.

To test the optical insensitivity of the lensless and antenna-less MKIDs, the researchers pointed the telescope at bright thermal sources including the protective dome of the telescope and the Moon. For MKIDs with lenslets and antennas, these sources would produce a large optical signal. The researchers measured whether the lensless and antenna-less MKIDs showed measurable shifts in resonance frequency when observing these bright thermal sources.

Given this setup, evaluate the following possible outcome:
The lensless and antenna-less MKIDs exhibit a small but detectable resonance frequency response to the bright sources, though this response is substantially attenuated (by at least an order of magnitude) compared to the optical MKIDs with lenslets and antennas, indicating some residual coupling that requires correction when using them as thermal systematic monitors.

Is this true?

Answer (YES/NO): NO